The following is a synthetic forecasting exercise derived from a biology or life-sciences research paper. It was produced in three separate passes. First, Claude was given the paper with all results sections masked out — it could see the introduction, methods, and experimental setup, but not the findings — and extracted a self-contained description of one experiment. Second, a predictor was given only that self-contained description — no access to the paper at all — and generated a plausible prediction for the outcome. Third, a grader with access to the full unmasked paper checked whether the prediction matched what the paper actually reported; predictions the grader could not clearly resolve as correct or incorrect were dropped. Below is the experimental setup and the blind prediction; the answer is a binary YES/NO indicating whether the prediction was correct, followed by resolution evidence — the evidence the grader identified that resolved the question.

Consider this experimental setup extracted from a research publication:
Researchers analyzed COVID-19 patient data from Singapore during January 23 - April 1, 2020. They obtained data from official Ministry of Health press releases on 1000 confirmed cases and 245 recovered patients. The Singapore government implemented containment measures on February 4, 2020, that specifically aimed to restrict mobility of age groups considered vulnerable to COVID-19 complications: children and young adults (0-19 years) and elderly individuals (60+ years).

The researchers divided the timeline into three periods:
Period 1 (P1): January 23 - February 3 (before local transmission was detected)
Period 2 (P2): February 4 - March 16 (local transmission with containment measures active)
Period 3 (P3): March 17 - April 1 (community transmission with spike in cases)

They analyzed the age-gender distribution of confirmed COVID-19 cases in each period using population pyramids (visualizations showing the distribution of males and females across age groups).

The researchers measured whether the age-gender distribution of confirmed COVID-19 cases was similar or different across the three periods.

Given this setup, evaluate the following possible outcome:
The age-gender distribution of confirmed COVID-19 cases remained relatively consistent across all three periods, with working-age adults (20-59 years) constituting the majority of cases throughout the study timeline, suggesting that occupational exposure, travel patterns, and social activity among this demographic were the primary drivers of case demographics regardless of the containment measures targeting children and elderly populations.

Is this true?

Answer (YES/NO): NO